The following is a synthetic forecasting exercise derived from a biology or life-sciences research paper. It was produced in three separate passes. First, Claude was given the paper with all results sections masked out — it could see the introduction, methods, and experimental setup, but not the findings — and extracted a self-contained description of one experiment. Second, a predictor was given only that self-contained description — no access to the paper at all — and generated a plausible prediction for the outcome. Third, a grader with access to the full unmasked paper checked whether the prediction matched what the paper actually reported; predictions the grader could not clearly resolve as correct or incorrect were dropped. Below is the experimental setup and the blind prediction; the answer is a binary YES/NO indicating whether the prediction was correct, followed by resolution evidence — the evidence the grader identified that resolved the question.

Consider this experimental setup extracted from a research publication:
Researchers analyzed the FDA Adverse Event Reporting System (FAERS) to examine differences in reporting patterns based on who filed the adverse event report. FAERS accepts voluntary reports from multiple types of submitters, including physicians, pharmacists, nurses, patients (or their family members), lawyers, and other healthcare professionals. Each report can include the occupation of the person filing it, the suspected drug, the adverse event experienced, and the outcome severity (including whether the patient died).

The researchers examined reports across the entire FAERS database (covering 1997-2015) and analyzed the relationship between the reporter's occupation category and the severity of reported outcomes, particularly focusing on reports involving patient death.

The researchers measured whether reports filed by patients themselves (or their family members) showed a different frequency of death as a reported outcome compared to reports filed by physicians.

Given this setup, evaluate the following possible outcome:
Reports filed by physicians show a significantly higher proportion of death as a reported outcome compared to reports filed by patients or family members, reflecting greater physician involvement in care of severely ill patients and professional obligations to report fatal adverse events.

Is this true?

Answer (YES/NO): NO